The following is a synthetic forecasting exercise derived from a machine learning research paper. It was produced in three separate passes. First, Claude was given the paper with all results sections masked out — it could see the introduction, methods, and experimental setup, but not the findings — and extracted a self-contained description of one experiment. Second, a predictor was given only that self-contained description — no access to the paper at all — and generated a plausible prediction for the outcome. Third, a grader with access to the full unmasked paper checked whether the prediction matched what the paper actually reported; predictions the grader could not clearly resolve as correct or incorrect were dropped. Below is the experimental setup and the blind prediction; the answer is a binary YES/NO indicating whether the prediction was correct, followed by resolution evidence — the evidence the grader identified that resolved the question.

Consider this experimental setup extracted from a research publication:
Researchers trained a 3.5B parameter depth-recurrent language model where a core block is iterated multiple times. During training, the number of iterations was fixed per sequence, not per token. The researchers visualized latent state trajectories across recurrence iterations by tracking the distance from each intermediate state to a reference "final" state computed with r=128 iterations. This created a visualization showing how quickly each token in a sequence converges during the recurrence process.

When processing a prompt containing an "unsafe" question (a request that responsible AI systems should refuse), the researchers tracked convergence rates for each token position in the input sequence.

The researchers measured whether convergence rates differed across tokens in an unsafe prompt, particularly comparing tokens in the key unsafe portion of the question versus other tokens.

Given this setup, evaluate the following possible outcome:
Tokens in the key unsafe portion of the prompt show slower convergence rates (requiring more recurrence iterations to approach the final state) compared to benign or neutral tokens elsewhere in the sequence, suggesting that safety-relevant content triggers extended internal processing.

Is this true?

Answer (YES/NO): YES